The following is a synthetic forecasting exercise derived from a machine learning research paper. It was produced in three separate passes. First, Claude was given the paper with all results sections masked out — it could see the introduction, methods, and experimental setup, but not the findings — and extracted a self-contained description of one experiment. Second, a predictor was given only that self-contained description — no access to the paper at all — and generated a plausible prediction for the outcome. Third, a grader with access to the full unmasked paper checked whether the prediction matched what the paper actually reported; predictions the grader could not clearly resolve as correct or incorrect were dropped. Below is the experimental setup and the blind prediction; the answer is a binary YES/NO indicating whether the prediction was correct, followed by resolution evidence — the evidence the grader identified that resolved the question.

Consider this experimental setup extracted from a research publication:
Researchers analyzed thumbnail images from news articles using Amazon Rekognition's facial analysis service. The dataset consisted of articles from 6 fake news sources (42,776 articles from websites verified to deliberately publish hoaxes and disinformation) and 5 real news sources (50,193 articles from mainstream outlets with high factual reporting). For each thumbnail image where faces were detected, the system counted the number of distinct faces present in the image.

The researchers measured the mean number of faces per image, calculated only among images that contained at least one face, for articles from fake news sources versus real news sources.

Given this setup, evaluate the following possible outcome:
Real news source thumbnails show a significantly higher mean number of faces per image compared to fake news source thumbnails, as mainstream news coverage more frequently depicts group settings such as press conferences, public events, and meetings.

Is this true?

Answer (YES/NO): YES